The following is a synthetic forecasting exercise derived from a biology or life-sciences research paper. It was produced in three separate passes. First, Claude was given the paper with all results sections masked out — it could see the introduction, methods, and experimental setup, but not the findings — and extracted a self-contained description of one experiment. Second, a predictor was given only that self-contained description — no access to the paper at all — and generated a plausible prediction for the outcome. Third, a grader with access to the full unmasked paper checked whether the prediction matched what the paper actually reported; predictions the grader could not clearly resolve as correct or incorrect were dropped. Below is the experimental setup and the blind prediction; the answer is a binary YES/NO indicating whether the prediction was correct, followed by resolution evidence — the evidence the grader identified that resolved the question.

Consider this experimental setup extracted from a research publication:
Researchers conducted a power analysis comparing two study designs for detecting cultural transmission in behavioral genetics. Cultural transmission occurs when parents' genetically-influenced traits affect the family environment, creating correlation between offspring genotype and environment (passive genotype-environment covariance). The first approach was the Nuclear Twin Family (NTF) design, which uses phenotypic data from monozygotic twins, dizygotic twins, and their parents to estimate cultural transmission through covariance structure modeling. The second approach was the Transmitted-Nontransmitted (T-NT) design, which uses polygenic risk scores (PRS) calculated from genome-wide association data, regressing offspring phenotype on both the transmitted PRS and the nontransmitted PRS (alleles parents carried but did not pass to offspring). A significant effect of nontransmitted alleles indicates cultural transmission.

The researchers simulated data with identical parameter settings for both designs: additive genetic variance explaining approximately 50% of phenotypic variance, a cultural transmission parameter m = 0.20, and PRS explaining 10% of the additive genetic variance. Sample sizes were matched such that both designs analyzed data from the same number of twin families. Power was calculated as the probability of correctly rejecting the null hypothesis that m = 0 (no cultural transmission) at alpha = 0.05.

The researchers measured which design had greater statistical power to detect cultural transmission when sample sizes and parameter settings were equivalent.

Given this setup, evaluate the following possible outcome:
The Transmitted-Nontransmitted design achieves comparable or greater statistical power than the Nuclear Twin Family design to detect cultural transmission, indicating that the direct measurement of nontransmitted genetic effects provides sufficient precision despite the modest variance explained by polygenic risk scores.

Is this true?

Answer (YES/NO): NO